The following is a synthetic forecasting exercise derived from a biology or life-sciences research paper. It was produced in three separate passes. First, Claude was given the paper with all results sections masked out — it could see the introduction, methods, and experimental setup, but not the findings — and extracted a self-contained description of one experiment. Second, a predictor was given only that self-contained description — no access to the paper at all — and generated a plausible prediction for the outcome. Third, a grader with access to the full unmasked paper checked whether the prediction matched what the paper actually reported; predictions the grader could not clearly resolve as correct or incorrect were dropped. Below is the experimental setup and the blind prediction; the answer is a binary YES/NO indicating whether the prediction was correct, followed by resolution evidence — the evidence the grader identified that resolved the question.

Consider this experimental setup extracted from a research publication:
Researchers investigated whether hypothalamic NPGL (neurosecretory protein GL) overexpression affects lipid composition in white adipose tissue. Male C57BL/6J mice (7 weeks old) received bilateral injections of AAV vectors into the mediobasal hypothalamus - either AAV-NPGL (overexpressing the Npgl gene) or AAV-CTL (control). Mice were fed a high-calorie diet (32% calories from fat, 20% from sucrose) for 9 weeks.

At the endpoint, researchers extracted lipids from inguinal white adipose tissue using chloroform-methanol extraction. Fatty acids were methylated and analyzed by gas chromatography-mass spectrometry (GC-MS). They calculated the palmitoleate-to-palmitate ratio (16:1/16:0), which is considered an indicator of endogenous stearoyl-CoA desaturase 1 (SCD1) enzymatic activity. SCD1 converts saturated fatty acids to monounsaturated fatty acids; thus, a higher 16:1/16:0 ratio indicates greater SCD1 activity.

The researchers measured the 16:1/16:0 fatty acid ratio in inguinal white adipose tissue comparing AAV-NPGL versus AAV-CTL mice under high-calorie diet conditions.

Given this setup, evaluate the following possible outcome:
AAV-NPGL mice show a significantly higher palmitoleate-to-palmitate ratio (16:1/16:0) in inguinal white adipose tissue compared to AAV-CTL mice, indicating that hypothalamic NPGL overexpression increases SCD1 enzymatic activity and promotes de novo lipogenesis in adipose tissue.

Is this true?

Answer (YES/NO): NO